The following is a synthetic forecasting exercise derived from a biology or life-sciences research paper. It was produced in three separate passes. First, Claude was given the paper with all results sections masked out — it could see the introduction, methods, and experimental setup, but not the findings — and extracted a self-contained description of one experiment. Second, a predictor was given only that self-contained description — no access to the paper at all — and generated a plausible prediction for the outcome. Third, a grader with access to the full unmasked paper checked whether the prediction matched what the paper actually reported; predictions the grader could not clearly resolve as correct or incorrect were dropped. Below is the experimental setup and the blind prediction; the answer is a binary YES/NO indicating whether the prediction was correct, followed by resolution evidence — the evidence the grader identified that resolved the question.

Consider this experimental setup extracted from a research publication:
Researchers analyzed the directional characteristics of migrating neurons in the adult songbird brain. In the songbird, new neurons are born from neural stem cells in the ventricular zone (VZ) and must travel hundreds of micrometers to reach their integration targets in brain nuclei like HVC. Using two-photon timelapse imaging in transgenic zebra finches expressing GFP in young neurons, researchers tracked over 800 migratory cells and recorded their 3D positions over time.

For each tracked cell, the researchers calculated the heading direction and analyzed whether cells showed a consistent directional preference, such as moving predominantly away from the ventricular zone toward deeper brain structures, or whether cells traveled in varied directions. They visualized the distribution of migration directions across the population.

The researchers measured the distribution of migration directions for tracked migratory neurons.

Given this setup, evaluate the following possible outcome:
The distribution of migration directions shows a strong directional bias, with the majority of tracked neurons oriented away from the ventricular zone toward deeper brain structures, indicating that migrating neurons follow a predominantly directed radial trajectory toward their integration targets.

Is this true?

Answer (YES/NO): NO